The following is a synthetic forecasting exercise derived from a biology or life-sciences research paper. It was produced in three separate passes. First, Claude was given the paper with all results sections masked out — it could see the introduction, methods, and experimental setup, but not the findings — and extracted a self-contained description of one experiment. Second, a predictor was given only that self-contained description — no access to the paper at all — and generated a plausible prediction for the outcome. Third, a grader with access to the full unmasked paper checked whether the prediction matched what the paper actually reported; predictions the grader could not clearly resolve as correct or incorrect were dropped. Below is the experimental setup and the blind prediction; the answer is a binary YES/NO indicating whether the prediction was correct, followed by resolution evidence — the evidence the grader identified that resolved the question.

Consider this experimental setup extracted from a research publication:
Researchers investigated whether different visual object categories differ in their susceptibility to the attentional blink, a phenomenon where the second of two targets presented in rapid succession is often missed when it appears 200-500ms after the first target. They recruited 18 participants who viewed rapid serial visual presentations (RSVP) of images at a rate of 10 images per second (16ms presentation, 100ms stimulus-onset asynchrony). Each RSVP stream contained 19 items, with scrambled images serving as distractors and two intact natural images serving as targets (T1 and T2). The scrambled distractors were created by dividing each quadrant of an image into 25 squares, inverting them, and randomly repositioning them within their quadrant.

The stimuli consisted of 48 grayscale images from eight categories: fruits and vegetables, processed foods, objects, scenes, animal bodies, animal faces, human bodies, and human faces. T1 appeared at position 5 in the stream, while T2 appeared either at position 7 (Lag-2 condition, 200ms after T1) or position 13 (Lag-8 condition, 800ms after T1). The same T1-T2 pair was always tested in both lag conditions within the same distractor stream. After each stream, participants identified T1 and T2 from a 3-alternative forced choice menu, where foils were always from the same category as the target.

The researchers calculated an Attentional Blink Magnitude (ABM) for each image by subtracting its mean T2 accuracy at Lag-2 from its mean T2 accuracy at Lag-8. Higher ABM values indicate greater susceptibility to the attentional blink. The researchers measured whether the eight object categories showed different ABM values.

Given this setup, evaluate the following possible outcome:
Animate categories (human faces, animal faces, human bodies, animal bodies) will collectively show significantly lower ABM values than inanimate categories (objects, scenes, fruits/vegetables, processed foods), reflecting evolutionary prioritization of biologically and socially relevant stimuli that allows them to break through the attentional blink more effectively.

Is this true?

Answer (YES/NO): YES